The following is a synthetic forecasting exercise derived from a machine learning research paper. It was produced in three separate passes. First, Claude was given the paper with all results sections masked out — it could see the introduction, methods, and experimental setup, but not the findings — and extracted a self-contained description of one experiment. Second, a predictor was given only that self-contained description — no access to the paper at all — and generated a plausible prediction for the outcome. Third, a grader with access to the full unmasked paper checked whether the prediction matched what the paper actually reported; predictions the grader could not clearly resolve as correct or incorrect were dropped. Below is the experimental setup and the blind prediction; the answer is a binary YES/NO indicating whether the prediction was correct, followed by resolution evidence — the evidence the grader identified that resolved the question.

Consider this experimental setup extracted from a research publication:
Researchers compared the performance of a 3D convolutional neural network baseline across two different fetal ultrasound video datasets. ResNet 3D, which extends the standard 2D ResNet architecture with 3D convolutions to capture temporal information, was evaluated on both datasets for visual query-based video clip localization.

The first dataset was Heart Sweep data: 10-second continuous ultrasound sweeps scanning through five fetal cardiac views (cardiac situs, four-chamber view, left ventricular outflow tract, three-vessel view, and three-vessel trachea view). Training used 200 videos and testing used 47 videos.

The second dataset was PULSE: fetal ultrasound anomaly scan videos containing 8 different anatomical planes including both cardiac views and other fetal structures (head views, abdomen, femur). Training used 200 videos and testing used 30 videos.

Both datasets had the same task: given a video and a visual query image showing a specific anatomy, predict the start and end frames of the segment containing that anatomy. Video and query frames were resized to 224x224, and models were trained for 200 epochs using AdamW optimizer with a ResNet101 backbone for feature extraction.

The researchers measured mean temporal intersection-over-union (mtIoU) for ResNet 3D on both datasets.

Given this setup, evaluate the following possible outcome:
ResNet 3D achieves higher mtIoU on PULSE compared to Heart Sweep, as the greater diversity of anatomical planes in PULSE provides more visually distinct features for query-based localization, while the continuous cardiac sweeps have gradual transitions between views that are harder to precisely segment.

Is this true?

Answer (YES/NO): NO